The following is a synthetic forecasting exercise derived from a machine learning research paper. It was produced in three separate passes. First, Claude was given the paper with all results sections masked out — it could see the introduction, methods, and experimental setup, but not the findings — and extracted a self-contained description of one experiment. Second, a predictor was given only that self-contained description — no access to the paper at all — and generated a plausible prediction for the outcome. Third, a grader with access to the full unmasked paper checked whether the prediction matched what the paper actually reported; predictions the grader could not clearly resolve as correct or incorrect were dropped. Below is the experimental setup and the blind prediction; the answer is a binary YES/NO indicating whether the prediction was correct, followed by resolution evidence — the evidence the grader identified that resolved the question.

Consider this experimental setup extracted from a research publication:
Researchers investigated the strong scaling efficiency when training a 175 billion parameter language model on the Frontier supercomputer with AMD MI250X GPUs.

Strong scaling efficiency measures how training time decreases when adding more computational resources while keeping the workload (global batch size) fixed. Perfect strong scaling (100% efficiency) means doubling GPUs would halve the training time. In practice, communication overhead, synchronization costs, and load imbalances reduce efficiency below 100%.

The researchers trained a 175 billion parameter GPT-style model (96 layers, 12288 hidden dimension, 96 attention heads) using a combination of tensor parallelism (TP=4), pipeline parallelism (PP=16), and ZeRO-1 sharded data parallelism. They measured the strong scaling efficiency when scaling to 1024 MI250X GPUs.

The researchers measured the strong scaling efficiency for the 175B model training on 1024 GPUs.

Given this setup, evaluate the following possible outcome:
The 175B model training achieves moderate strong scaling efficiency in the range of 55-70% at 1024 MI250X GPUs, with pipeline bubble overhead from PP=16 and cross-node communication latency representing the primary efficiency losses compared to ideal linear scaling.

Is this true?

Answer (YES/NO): NO